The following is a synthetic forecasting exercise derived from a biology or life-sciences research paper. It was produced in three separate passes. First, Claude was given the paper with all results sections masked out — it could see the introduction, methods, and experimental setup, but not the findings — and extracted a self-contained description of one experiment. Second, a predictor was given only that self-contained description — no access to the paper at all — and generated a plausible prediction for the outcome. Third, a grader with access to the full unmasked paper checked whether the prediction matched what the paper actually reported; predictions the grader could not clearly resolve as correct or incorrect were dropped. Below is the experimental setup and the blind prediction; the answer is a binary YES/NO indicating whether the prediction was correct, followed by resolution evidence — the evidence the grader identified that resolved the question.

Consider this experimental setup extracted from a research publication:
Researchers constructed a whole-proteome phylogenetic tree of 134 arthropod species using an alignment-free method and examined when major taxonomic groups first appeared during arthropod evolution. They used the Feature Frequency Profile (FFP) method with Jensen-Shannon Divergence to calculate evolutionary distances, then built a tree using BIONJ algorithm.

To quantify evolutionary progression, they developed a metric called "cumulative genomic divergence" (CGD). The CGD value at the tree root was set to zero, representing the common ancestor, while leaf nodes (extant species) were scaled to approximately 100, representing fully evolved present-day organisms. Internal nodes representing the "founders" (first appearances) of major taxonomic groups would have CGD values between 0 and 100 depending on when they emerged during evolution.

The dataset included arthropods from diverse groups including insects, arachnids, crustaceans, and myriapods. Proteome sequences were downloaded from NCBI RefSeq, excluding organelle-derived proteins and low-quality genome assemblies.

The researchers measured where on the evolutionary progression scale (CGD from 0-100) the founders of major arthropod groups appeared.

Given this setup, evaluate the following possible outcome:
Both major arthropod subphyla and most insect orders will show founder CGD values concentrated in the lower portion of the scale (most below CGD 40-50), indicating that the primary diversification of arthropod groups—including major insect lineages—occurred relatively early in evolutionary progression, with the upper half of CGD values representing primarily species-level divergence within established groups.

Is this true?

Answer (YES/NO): NO